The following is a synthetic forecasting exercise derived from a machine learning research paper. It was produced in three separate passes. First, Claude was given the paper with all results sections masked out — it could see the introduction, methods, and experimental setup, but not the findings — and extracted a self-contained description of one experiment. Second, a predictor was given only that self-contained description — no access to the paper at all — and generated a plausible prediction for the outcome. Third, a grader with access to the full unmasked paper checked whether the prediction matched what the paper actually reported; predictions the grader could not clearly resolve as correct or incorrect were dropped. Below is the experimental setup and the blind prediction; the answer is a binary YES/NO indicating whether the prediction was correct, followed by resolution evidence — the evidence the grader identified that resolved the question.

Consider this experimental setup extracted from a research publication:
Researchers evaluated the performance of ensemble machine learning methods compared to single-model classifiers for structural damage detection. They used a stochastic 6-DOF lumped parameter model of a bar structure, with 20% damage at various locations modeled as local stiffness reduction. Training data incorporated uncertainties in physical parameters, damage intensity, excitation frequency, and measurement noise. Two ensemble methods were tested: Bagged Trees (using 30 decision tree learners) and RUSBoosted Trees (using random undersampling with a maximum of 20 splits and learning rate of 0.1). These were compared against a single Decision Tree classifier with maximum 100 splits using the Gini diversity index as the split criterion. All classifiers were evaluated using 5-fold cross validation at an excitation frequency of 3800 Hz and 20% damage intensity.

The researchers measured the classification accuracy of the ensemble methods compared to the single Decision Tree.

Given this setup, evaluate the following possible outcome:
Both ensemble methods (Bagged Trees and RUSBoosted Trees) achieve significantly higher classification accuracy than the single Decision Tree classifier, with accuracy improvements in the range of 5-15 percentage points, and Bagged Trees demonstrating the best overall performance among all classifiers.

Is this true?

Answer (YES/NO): NO